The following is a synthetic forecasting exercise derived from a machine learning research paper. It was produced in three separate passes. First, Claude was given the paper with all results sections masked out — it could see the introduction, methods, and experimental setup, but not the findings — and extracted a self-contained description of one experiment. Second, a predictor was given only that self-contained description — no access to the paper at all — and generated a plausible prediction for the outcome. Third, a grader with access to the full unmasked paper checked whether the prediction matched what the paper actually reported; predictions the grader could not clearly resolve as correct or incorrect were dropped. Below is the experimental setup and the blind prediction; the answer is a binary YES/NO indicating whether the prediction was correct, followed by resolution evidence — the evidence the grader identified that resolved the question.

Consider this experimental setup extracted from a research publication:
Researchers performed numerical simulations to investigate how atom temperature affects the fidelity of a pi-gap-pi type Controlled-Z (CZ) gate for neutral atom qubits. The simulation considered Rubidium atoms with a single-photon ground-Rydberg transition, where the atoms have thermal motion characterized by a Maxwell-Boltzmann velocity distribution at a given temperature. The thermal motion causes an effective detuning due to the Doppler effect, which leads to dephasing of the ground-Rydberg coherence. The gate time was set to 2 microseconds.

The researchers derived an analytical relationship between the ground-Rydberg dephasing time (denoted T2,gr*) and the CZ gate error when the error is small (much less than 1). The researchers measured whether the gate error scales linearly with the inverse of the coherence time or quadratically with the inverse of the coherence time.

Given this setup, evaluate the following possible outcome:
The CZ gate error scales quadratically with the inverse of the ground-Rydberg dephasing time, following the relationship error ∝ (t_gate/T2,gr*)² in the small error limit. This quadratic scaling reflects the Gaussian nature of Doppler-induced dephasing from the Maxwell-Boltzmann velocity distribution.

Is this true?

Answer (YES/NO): YES